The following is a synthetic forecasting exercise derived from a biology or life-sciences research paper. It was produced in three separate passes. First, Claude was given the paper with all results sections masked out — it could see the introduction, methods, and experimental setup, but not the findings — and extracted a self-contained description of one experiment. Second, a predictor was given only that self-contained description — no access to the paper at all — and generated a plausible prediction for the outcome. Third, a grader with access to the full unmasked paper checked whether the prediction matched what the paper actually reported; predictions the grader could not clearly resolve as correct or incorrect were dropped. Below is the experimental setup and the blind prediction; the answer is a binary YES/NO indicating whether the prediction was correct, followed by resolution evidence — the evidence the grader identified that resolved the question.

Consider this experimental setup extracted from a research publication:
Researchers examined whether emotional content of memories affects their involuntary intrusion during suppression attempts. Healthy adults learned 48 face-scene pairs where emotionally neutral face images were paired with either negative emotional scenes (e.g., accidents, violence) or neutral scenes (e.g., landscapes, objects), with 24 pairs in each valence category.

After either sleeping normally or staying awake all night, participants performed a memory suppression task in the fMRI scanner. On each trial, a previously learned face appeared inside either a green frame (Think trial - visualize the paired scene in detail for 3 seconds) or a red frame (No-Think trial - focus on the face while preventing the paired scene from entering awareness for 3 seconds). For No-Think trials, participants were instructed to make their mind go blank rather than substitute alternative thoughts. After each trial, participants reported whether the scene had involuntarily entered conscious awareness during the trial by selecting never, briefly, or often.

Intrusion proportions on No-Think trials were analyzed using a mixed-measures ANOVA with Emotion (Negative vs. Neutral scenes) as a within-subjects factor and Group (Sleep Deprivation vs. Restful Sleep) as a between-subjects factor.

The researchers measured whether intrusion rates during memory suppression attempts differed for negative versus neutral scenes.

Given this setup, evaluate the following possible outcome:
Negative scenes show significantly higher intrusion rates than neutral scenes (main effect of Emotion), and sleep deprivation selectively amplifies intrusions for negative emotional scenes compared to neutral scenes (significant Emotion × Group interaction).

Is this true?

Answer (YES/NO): NO